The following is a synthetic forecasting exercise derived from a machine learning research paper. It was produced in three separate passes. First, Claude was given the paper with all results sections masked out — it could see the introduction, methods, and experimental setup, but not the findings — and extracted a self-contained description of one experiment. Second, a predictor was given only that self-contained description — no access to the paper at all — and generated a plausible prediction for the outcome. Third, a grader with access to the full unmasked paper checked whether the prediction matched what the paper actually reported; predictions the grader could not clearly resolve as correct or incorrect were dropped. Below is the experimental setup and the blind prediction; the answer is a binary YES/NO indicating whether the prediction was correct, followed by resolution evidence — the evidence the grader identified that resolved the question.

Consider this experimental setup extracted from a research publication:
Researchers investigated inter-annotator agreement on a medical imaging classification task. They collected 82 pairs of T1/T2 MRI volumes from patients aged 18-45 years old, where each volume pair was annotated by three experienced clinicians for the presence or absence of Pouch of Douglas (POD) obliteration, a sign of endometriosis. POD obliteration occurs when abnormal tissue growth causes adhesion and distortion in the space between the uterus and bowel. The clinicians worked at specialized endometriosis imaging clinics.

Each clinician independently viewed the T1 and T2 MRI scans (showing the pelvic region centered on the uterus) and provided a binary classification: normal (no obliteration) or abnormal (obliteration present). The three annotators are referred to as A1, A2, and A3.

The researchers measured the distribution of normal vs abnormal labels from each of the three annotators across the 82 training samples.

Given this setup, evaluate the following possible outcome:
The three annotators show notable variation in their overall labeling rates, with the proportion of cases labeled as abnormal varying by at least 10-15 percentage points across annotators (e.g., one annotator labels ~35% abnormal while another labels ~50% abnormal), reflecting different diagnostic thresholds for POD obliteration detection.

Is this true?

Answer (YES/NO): YES